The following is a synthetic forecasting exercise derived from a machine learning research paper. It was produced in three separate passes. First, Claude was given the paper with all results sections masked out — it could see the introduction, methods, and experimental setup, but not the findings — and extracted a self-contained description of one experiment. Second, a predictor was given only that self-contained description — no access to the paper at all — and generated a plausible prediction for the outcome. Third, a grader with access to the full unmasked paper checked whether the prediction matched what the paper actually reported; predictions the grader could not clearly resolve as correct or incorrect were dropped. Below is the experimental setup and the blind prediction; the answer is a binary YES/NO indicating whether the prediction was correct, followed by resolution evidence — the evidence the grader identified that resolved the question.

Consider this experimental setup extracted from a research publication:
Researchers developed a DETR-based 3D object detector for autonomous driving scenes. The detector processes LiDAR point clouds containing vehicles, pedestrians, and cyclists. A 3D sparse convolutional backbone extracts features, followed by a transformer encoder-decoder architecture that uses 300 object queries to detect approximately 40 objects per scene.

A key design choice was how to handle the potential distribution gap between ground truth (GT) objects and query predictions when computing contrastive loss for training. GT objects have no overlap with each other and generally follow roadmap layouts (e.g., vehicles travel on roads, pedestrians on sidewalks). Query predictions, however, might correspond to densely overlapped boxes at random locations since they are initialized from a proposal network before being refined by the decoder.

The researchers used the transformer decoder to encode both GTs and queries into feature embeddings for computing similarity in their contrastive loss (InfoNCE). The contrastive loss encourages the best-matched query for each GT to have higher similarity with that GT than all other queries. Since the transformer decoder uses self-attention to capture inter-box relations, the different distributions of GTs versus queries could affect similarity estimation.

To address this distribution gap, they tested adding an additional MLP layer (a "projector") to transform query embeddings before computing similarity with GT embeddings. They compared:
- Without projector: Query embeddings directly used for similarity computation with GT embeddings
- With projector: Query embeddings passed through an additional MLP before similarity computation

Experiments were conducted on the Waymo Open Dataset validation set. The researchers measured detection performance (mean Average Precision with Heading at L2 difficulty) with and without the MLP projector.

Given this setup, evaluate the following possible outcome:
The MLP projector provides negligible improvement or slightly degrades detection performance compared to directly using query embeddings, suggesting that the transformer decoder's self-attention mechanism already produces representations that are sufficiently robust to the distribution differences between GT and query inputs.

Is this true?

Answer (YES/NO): NO